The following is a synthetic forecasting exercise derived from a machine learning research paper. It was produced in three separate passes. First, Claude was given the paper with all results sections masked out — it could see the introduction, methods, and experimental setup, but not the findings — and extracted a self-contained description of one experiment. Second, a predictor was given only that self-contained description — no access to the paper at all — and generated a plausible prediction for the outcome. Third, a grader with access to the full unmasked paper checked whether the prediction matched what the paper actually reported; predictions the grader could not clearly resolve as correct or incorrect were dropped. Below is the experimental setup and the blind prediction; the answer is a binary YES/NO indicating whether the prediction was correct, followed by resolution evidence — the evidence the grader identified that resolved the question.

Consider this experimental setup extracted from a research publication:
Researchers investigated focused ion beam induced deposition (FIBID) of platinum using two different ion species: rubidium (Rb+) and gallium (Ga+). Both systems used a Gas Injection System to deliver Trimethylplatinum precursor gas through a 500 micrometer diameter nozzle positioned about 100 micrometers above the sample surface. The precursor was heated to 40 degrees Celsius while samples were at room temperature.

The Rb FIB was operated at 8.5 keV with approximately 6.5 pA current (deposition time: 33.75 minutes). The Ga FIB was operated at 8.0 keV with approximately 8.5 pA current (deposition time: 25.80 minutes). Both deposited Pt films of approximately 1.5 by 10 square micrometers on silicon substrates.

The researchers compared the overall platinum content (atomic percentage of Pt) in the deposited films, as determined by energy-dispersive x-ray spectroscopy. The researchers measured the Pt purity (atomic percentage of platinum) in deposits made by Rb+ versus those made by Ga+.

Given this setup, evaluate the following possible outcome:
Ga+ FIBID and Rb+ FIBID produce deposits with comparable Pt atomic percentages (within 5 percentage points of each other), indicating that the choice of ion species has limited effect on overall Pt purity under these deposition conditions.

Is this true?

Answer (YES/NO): NO